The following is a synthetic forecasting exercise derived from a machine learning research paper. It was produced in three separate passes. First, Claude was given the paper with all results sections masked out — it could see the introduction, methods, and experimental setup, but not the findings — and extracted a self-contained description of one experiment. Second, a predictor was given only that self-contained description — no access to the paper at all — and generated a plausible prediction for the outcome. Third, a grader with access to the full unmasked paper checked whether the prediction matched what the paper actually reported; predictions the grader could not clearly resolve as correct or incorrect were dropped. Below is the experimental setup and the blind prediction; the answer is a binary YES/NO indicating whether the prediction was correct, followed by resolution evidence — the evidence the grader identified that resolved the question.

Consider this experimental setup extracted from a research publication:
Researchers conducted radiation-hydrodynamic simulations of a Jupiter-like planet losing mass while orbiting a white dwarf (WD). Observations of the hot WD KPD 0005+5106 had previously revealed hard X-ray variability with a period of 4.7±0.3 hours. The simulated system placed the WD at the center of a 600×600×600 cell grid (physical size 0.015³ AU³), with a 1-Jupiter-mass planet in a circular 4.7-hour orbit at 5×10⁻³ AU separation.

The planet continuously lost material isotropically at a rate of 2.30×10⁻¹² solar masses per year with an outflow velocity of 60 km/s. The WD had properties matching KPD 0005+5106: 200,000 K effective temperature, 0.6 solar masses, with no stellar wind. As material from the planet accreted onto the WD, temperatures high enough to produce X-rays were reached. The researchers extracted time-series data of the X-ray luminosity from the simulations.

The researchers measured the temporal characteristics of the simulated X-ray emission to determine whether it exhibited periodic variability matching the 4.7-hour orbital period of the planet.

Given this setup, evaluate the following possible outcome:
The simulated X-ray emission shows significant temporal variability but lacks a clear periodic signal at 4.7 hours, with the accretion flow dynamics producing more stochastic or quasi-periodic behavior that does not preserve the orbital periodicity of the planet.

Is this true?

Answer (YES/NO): YES